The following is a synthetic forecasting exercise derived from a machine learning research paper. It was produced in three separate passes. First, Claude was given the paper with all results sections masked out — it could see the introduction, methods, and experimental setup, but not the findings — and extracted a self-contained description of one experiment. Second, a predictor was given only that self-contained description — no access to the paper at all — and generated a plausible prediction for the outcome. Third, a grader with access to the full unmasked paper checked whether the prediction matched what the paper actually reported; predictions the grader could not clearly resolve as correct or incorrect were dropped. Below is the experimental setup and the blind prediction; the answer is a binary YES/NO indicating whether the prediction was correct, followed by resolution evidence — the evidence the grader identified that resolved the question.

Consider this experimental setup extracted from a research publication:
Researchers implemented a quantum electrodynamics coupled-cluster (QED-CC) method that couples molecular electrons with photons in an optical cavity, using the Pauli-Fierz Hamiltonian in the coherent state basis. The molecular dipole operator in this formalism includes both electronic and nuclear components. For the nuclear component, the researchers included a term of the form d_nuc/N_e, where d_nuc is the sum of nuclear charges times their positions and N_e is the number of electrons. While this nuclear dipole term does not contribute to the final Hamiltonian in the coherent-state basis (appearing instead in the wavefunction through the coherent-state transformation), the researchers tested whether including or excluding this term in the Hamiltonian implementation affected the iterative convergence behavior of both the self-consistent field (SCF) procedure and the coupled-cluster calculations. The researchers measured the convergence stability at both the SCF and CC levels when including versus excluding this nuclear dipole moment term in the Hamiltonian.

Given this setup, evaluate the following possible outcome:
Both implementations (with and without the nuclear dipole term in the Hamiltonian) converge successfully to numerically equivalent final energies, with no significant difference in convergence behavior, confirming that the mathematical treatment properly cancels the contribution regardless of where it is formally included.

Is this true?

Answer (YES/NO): NO